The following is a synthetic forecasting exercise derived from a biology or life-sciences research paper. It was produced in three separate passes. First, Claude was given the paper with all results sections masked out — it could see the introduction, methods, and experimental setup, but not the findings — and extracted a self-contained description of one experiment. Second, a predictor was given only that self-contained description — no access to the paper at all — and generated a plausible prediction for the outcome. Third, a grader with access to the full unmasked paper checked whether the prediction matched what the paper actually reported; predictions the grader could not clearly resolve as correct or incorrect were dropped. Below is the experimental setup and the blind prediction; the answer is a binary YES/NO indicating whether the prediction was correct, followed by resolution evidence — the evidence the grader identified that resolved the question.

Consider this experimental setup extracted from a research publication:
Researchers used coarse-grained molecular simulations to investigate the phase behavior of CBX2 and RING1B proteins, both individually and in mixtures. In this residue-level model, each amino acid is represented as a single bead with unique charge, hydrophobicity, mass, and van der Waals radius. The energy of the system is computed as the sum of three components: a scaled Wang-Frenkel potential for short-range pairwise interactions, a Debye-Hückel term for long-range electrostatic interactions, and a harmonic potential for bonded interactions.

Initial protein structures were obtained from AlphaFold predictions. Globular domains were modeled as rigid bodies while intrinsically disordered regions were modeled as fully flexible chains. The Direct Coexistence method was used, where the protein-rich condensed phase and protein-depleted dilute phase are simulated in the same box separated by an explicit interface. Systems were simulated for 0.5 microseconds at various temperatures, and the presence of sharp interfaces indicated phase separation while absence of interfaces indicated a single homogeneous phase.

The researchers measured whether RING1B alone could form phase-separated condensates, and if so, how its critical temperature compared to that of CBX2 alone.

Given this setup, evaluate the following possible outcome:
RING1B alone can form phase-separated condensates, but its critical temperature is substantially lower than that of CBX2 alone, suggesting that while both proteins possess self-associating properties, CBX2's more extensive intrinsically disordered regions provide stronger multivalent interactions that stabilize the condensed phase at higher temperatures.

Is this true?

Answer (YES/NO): YES